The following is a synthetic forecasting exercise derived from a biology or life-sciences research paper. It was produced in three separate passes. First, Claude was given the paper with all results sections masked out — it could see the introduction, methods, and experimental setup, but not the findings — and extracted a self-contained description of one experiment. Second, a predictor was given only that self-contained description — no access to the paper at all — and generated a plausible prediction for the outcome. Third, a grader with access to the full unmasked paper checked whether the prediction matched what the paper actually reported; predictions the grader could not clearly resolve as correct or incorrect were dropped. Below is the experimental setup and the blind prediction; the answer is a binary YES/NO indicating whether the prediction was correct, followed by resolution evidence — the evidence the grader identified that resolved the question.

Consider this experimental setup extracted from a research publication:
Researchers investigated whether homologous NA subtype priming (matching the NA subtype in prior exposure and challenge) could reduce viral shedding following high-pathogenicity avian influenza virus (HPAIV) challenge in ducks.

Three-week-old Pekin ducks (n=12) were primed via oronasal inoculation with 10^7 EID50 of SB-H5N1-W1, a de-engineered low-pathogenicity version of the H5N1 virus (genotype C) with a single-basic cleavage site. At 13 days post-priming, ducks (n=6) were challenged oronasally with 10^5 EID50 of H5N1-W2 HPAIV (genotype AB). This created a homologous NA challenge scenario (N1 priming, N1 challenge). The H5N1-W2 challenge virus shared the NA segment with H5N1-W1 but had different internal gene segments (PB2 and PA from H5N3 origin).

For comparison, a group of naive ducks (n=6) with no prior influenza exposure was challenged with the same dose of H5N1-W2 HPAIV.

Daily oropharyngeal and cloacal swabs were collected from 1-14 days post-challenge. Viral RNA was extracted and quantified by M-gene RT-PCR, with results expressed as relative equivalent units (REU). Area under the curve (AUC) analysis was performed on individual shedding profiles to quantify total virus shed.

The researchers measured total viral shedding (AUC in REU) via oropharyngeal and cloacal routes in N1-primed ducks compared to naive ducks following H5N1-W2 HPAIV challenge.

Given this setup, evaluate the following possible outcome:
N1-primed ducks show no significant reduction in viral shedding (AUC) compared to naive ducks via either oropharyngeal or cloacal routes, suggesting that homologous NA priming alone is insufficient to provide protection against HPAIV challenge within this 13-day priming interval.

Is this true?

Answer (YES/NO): YES